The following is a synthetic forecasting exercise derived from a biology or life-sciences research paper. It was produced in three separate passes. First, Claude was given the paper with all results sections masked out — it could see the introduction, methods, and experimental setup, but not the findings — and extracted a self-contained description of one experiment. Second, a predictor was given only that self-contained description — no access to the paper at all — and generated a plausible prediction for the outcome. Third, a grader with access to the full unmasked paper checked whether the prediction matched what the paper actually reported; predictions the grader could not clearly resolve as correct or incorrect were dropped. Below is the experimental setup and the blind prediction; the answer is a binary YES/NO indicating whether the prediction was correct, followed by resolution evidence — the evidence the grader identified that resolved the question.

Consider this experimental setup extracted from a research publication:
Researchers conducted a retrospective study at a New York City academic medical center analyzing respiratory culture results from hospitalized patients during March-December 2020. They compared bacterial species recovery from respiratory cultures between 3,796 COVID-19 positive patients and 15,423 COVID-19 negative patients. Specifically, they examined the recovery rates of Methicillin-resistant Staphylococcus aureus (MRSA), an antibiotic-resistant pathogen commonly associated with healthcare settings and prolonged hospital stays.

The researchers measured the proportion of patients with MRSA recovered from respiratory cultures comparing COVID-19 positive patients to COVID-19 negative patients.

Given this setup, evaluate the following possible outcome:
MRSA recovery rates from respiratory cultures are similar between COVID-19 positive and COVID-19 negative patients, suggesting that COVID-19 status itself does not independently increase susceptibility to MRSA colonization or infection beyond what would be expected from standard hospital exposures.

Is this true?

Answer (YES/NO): NO